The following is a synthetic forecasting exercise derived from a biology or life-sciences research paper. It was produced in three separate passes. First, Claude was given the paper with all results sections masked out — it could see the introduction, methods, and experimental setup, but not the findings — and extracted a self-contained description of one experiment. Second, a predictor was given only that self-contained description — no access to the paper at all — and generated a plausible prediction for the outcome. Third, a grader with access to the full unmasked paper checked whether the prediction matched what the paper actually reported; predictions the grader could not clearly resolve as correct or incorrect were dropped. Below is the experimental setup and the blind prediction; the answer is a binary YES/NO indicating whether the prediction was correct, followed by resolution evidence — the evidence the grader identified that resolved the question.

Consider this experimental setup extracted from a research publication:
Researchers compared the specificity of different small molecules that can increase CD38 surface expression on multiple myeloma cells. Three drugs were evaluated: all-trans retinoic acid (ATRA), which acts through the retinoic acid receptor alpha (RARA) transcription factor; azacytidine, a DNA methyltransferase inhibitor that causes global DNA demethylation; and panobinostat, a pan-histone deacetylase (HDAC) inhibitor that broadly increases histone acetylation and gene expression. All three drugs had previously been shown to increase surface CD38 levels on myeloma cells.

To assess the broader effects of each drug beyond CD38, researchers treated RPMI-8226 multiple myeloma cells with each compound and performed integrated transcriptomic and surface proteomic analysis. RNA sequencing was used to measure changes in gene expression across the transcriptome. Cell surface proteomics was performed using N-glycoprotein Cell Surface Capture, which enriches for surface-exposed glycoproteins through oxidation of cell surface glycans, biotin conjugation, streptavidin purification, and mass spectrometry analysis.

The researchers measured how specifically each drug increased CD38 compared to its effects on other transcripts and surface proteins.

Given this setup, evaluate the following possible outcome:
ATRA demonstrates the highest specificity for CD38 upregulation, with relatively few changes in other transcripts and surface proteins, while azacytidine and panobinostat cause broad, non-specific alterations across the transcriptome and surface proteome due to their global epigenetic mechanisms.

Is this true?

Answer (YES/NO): YES